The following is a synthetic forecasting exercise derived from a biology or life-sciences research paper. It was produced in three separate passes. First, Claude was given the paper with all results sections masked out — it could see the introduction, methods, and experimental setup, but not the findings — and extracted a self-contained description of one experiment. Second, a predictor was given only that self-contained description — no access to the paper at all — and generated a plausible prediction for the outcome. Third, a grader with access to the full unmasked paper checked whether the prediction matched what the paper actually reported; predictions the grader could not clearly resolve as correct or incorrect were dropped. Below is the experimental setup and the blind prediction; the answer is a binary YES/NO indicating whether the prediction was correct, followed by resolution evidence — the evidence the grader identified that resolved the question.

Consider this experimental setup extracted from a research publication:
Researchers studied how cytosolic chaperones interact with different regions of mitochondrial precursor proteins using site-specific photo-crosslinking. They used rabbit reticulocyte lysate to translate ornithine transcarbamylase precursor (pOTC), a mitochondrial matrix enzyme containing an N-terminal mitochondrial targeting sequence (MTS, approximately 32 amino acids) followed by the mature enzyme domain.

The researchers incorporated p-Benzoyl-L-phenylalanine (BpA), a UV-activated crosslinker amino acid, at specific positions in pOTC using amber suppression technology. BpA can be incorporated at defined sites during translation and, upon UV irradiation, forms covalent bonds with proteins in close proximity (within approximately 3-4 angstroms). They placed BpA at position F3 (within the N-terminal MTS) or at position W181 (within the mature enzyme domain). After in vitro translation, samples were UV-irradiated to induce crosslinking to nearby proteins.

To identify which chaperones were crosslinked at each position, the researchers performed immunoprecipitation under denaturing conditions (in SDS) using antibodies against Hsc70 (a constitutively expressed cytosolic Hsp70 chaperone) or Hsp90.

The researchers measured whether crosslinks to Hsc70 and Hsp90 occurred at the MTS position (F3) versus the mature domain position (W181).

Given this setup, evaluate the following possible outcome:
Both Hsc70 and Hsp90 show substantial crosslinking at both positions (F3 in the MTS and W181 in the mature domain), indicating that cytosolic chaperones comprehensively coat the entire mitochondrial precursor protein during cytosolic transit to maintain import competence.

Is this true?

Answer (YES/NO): NO